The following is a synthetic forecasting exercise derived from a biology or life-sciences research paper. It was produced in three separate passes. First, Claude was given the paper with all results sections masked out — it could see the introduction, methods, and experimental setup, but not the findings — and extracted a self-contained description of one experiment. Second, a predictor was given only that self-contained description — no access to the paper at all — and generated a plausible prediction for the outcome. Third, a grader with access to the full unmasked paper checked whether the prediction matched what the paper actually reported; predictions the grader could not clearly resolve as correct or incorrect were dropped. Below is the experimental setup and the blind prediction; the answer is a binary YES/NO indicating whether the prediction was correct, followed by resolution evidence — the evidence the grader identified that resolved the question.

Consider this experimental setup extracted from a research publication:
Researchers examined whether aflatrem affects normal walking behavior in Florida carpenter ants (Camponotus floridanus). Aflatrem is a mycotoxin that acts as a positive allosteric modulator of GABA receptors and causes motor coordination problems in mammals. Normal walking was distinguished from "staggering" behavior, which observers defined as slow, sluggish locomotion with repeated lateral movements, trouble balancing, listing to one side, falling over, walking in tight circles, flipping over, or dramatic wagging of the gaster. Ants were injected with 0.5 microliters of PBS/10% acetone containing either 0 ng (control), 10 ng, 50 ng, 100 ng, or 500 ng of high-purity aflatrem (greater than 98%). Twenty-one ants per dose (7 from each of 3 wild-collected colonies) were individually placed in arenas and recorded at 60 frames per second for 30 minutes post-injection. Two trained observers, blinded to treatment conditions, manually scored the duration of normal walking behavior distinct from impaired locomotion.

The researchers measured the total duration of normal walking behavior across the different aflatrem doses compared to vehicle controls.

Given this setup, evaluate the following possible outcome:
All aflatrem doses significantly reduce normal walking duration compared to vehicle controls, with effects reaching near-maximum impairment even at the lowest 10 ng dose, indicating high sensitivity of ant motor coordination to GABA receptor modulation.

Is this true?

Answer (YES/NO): NO